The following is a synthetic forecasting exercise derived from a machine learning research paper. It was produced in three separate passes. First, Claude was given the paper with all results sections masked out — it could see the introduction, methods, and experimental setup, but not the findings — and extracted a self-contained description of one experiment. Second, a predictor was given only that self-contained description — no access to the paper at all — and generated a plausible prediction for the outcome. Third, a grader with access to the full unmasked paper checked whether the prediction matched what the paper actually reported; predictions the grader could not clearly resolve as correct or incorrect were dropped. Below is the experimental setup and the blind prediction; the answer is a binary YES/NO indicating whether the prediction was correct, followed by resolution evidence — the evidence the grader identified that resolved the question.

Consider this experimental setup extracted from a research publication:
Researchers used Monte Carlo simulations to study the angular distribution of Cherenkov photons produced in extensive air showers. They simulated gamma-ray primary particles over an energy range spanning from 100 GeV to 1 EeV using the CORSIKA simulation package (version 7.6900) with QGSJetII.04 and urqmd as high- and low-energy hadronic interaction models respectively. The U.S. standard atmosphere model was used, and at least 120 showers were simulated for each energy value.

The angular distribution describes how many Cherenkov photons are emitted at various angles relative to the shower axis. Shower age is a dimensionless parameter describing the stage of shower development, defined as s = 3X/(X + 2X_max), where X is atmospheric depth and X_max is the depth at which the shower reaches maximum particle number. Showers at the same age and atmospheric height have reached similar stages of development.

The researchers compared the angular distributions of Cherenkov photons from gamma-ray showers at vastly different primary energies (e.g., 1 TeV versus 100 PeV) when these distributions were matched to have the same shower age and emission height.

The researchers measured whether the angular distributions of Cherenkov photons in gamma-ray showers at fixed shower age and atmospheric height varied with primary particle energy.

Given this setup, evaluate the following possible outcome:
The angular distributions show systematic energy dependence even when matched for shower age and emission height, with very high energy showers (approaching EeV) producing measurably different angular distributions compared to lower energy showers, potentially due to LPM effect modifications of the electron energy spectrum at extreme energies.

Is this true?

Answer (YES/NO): NO